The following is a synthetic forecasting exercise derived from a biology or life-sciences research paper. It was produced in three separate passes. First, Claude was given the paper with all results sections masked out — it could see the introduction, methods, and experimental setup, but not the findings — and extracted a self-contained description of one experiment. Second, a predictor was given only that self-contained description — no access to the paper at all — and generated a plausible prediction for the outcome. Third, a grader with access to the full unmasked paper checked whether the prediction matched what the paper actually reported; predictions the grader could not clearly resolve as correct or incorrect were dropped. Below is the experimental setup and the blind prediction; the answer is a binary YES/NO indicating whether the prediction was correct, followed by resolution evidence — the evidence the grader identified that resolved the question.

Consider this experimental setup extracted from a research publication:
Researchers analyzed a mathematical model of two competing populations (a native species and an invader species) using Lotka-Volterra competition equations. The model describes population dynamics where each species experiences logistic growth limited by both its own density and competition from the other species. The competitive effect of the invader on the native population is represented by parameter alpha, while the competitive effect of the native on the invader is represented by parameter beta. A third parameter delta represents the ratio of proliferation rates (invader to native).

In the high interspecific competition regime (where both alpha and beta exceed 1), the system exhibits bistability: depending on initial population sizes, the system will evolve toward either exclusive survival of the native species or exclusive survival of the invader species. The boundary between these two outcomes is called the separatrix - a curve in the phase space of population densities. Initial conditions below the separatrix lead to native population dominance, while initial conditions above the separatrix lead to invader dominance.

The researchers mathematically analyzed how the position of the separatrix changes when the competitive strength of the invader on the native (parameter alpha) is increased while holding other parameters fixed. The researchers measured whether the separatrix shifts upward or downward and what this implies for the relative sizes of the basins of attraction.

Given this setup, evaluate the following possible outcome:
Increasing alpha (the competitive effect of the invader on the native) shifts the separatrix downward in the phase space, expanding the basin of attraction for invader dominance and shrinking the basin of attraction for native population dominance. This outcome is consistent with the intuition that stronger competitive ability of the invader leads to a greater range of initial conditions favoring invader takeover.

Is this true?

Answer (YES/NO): YES